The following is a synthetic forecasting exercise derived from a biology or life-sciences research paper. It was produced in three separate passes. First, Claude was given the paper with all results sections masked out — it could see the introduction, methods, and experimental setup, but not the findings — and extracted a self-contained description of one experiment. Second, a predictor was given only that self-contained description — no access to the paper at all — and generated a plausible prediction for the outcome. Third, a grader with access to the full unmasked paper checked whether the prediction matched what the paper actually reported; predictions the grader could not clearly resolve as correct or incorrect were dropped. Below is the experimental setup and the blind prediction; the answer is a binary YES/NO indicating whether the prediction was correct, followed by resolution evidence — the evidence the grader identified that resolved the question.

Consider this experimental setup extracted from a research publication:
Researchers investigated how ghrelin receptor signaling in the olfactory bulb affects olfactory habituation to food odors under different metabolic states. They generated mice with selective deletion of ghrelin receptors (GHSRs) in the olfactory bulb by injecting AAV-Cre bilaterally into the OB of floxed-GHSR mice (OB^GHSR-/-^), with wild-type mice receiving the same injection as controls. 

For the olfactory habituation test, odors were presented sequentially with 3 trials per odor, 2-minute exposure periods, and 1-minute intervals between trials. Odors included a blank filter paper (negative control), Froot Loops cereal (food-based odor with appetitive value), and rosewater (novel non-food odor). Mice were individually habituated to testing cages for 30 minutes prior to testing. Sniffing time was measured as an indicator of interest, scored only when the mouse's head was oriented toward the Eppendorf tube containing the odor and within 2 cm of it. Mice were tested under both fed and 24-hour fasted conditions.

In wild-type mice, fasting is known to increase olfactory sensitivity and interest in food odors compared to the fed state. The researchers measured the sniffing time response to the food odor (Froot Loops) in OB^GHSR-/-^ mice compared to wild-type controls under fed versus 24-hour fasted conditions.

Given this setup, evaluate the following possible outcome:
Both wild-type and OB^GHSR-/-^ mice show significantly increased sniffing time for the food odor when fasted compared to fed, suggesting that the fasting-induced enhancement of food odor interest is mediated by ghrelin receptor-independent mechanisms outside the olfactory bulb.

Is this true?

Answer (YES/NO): YES